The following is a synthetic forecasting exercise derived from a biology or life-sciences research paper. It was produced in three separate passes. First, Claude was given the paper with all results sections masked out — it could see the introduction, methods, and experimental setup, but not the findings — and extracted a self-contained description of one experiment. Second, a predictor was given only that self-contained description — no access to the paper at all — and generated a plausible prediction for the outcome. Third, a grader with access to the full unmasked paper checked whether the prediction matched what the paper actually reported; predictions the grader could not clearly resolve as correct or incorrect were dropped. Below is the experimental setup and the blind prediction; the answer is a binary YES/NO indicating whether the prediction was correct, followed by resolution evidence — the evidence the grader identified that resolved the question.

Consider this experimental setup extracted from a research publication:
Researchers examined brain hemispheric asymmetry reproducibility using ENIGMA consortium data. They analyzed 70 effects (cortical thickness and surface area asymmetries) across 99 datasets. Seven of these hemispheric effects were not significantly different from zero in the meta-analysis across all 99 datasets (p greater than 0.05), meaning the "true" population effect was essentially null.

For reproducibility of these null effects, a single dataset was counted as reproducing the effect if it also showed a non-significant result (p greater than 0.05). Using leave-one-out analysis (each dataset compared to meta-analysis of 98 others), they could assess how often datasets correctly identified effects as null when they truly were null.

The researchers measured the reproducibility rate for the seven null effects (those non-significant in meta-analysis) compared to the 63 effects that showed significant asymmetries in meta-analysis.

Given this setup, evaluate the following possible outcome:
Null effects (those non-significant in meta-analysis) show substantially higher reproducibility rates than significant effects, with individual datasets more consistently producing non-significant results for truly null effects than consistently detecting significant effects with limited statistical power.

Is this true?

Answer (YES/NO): NO